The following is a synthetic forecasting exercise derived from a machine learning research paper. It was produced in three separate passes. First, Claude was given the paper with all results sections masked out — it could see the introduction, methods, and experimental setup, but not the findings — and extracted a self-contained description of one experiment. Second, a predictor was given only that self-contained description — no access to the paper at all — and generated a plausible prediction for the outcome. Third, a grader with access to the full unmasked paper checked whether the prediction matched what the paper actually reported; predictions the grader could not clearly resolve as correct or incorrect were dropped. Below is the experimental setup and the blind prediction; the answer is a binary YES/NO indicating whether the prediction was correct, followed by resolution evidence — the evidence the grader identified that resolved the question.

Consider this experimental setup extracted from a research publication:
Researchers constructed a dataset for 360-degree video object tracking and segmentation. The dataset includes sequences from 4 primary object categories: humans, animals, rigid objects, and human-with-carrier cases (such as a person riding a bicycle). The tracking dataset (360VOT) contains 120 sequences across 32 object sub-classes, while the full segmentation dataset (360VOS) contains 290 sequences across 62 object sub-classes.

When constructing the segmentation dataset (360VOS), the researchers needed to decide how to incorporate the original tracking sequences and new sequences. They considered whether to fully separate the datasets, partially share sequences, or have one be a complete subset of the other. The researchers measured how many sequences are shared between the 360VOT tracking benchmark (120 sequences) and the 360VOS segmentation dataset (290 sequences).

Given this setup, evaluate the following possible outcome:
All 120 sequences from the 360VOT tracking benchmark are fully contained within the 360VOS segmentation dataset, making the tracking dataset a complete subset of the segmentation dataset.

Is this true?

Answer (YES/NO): NO